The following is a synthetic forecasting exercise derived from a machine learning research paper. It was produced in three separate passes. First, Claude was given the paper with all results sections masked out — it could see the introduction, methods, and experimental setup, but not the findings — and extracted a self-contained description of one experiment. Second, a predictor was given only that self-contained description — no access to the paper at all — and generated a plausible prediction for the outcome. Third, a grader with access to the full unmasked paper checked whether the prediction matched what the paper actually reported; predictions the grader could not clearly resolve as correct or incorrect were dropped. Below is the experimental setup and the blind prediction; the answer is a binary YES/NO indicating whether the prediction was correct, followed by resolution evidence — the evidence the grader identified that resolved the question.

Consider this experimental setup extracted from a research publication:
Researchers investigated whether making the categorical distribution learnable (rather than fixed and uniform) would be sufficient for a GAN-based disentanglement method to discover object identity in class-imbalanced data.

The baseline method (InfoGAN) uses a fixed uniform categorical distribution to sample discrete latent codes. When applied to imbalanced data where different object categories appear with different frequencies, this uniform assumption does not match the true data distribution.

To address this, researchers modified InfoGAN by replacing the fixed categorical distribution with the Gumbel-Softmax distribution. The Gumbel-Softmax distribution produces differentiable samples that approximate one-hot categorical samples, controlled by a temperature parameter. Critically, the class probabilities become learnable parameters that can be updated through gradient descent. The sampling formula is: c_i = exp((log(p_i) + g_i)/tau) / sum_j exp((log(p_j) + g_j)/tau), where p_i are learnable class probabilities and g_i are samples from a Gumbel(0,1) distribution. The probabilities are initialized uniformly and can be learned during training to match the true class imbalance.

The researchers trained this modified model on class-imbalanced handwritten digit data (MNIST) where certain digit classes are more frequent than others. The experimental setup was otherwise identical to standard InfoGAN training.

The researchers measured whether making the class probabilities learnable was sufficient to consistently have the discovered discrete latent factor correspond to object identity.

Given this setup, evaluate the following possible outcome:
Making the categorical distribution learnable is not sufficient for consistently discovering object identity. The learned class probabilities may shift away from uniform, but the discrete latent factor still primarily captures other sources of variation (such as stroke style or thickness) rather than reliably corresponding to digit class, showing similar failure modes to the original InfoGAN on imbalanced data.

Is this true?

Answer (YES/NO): NO